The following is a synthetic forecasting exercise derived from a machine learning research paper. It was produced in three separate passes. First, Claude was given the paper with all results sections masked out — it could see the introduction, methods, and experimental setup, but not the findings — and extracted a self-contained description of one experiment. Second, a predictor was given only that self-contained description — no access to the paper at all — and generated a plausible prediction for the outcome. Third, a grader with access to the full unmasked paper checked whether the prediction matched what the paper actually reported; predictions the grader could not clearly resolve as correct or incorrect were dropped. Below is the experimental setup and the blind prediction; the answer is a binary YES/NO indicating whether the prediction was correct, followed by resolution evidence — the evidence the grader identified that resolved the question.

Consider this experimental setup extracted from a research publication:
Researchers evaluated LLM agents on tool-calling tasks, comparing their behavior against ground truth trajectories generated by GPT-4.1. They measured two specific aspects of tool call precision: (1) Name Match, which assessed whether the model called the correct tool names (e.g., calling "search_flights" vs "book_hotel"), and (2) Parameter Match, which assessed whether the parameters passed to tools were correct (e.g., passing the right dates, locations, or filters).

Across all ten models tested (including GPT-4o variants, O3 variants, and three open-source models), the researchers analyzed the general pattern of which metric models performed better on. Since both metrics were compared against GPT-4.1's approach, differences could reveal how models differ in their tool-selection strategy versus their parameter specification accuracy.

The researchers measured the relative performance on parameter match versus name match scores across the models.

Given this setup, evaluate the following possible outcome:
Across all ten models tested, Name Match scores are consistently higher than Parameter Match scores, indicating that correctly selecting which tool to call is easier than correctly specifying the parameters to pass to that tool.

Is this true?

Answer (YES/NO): NO